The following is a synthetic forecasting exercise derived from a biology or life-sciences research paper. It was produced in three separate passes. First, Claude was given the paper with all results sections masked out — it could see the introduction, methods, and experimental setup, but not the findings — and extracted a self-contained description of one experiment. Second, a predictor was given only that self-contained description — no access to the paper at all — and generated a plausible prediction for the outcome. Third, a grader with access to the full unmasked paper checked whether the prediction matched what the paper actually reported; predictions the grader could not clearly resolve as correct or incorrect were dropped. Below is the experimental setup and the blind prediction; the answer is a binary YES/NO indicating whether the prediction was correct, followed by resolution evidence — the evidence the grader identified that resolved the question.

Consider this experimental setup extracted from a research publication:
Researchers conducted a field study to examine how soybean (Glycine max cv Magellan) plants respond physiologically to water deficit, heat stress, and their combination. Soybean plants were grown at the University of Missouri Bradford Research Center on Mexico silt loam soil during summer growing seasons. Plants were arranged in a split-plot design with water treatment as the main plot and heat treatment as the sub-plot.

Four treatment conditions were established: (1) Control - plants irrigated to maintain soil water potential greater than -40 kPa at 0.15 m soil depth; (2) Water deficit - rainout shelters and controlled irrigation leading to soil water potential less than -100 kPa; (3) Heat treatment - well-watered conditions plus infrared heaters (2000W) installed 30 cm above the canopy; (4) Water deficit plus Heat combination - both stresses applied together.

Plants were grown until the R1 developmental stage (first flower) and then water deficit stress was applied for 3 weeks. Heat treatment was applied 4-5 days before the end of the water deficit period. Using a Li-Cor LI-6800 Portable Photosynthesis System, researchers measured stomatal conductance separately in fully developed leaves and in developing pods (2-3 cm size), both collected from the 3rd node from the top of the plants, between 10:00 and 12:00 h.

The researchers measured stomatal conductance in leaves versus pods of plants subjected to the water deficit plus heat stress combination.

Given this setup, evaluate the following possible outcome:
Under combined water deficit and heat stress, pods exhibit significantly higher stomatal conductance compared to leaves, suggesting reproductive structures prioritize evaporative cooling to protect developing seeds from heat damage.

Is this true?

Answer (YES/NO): YES